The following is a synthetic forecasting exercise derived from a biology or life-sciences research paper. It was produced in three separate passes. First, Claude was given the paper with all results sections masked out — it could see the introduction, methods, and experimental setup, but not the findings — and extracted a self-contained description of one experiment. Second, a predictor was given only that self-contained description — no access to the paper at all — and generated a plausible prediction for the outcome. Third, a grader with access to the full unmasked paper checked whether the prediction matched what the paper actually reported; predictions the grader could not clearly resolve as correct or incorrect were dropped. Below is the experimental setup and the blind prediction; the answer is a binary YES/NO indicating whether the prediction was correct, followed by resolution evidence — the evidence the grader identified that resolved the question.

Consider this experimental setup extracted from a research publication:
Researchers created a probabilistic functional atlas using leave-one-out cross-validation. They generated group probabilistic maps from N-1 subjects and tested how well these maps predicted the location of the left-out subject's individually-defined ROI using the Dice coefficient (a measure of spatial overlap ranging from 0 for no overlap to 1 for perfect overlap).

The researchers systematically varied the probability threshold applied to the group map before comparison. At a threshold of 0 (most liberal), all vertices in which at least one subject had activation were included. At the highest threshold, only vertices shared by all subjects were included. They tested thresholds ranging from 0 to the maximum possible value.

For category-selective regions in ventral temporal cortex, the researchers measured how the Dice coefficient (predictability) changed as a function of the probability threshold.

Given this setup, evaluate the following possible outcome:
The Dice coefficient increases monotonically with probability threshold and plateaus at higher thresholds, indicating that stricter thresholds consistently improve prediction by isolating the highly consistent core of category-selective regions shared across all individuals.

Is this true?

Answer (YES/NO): NO